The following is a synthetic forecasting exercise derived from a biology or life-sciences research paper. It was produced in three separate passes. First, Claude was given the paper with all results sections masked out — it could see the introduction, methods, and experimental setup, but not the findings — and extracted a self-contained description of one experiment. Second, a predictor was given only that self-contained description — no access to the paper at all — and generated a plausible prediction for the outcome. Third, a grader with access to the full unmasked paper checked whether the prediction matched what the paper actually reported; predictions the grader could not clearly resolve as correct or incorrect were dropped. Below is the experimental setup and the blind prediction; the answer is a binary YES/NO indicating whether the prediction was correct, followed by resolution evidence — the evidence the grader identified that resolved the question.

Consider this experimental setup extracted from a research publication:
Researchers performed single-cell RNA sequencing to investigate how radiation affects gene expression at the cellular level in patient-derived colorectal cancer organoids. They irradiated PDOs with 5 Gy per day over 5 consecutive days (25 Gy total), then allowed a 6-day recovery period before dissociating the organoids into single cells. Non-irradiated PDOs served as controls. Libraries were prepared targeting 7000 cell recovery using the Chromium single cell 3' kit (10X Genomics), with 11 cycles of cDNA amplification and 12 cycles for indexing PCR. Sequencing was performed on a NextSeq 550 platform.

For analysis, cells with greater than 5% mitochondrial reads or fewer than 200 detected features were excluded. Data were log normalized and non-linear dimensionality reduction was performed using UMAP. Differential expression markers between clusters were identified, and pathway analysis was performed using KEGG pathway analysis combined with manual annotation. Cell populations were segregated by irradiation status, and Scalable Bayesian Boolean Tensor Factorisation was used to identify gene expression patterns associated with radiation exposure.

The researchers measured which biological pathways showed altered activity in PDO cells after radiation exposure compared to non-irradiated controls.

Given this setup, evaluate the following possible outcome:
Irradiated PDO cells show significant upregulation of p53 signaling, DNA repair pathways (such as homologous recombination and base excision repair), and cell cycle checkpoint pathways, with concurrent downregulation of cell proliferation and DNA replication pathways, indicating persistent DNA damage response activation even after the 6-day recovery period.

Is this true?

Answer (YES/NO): NO